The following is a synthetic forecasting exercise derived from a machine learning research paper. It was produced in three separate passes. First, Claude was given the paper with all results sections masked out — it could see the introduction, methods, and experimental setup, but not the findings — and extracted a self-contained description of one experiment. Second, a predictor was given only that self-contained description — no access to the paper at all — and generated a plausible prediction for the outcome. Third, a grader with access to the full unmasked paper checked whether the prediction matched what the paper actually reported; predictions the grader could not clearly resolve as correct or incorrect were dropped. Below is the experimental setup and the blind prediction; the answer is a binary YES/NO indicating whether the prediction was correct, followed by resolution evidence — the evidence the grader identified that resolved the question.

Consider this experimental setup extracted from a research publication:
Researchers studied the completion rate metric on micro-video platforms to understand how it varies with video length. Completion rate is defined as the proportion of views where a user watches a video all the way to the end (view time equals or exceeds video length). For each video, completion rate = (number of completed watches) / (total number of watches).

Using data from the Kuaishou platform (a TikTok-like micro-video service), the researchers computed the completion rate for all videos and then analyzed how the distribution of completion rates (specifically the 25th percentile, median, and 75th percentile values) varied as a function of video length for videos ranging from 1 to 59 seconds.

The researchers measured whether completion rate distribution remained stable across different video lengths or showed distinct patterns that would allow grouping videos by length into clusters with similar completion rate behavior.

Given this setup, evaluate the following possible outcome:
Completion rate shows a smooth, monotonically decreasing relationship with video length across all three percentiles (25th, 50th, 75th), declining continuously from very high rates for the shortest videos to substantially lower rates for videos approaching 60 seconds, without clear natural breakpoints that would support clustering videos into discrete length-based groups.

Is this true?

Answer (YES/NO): NO